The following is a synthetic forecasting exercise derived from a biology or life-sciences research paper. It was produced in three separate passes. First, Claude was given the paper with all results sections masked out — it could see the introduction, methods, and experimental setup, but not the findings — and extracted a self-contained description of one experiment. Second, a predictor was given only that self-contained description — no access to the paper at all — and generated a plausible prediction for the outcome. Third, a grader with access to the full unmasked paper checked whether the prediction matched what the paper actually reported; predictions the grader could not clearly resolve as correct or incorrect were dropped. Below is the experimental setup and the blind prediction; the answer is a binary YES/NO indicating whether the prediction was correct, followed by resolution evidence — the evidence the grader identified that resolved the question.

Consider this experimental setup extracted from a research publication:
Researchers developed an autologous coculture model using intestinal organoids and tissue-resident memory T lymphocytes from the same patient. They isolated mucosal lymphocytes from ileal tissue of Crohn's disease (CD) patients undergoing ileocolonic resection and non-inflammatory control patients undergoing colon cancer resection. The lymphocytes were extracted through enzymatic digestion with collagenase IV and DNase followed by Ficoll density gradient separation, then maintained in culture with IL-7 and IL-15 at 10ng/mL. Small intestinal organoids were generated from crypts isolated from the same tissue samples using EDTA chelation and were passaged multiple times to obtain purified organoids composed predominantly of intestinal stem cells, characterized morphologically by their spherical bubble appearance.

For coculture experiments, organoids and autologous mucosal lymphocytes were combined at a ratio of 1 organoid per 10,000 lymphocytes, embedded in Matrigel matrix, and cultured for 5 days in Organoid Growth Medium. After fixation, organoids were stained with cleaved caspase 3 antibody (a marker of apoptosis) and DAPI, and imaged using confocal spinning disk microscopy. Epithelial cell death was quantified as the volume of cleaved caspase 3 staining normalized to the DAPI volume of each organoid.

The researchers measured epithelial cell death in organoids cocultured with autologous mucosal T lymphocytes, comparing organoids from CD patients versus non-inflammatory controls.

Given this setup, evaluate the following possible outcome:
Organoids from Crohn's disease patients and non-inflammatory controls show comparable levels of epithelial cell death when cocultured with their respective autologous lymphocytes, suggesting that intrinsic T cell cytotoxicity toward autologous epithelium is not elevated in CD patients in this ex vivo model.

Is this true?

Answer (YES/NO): NO